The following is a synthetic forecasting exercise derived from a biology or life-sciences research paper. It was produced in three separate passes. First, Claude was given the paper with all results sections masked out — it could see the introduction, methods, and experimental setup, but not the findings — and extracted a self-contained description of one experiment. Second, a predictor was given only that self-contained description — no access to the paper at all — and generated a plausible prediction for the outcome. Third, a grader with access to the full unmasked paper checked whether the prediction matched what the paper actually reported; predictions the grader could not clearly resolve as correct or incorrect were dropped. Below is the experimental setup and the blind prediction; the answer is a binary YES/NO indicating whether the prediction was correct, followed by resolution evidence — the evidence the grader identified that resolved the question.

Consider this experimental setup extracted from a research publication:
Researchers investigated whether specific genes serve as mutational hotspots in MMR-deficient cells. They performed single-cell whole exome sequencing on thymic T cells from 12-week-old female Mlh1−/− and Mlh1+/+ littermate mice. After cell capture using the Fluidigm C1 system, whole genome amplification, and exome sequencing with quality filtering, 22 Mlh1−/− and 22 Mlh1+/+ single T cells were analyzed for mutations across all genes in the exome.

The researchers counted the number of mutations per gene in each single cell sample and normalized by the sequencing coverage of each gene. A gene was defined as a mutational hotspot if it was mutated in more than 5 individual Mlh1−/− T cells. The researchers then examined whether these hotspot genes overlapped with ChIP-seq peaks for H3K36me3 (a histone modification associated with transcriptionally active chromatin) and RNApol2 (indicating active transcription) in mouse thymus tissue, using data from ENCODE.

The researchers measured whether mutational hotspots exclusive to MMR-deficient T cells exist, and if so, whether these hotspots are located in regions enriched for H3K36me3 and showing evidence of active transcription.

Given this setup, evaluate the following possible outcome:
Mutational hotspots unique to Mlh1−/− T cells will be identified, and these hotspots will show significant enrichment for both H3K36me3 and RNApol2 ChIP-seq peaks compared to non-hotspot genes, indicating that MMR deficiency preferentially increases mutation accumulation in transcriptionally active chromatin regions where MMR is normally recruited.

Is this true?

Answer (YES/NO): YES